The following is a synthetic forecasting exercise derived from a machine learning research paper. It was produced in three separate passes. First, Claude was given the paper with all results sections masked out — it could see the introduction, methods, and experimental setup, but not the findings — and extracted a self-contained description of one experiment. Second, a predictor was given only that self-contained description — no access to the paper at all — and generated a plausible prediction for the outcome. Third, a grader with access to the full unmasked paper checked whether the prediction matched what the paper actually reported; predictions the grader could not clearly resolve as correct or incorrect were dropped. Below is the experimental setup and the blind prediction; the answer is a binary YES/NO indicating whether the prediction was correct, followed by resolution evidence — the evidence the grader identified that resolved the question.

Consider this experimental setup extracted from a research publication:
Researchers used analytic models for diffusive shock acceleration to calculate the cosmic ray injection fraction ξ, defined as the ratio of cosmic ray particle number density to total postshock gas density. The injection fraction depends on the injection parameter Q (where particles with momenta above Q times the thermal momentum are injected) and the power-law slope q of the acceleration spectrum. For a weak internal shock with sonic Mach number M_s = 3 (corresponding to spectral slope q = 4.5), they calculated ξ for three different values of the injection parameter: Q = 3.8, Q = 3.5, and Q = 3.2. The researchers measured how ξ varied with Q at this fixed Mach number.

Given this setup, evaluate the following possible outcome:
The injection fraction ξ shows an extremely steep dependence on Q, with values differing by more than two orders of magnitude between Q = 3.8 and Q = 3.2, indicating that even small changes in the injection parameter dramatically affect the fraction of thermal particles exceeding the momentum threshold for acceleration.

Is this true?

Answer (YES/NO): NO